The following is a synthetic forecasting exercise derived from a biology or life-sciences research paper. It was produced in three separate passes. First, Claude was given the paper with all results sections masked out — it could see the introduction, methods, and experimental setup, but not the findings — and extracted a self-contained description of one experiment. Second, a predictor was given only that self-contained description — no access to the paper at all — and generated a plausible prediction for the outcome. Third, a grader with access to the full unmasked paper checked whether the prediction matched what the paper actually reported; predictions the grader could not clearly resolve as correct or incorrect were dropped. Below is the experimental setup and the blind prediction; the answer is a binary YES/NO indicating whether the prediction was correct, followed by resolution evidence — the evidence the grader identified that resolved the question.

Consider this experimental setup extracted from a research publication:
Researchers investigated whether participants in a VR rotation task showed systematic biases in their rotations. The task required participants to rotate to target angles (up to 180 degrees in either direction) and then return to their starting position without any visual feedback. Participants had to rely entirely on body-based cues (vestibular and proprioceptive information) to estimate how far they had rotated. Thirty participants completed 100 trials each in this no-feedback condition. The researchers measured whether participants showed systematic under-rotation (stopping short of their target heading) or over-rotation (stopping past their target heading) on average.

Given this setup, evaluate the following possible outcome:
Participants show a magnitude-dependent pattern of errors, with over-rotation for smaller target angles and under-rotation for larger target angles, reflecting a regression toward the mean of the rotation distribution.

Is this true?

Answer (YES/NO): NO